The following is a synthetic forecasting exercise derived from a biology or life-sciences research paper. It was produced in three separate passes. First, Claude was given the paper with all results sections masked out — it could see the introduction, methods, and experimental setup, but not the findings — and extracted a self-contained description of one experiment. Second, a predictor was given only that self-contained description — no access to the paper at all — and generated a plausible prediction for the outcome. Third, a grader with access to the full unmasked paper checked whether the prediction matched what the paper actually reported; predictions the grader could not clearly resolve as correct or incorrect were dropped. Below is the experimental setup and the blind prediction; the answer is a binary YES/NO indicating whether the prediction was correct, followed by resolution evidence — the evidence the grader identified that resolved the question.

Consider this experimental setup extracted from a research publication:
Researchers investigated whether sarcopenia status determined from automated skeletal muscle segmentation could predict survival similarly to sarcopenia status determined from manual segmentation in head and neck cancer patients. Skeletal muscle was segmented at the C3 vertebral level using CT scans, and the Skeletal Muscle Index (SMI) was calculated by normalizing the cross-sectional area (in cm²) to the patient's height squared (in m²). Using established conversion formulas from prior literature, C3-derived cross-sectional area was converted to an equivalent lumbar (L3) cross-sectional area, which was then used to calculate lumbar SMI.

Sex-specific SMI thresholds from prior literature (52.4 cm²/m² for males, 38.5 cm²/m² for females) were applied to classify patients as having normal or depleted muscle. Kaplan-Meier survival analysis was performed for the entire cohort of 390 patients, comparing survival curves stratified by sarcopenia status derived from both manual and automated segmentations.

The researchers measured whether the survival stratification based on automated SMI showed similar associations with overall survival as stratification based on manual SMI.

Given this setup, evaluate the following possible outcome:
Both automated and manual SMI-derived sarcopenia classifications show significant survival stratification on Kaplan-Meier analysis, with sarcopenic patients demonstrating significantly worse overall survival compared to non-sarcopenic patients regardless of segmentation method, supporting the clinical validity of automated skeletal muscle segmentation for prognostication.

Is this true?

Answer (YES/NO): NO